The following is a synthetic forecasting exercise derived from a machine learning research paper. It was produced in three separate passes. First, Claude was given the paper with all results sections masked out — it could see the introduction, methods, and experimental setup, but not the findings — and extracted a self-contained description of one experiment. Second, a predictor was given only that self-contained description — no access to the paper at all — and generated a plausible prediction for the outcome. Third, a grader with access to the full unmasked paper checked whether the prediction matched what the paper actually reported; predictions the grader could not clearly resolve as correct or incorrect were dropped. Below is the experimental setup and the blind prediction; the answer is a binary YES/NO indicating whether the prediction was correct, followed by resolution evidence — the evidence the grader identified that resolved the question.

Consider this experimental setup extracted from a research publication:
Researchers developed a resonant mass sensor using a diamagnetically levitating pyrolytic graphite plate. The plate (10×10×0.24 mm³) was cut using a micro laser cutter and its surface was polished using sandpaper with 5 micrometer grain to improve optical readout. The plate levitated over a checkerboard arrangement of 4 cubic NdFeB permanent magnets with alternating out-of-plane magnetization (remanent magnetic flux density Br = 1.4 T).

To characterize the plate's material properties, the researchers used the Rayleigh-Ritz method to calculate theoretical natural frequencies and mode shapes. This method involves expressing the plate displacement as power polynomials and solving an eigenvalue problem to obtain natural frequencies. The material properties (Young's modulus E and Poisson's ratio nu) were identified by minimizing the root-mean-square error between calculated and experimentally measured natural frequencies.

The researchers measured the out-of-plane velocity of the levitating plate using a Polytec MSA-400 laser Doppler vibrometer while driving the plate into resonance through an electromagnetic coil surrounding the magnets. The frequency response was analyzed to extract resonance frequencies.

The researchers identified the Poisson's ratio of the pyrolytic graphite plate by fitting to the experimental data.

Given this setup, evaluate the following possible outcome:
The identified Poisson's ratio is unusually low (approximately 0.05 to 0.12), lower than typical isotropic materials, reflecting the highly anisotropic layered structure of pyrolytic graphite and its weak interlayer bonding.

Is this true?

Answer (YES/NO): NO